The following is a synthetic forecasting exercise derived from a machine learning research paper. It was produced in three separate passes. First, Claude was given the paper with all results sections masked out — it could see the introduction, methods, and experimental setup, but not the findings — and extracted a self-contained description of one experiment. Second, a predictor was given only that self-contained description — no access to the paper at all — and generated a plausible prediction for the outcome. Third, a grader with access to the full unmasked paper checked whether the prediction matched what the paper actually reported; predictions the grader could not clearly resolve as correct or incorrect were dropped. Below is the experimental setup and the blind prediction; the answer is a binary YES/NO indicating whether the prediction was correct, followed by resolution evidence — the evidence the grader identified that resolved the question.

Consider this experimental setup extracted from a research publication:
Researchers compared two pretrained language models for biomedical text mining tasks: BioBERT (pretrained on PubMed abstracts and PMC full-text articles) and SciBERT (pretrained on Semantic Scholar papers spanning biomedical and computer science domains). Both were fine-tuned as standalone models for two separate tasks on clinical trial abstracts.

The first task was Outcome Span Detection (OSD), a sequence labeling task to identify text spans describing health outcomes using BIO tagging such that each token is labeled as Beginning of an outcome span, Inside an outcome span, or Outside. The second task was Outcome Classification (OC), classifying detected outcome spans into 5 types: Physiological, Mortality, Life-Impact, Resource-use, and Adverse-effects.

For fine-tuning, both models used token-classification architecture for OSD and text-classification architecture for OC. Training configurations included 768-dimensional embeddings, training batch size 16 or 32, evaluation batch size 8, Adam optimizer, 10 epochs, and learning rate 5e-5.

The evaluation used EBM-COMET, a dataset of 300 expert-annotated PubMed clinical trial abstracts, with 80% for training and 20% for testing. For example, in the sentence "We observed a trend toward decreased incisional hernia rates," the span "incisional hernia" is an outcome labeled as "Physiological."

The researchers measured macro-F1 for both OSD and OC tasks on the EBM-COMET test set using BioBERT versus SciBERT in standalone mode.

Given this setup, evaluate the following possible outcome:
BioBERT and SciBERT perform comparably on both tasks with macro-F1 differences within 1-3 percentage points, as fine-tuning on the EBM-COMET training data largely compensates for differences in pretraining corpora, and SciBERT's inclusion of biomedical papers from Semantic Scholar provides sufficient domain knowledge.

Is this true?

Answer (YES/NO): YES